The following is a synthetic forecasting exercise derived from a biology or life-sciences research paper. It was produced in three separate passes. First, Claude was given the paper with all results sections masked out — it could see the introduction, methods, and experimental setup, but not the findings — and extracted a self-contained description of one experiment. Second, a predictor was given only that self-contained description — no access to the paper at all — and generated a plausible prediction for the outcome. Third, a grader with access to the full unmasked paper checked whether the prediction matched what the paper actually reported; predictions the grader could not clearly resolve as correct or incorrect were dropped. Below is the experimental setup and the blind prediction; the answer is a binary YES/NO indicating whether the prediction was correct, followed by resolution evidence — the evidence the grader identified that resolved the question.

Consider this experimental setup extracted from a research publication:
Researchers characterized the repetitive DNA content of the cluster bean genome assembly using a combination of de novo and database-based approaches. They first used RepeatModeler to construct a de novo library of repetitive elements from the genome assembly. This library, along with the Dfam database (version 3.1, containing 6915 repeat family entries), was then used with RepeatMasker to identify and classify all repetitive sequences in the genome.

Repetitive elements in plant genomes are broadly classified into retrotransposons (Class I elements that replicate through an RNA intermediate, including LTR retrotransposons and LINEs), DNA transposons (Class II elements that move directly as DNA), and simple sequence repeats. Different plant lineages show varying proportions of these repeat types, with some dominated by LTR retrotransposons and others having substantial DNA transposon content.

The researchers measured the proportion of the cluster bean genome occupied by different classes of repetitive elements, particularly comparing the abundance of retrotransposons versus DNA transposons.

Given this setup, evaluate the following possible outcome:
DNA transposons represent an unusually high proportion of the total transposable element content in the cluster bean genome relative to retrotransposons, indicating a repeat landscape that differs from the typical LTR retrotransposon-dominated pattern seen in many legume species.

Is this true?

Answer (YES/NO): NO